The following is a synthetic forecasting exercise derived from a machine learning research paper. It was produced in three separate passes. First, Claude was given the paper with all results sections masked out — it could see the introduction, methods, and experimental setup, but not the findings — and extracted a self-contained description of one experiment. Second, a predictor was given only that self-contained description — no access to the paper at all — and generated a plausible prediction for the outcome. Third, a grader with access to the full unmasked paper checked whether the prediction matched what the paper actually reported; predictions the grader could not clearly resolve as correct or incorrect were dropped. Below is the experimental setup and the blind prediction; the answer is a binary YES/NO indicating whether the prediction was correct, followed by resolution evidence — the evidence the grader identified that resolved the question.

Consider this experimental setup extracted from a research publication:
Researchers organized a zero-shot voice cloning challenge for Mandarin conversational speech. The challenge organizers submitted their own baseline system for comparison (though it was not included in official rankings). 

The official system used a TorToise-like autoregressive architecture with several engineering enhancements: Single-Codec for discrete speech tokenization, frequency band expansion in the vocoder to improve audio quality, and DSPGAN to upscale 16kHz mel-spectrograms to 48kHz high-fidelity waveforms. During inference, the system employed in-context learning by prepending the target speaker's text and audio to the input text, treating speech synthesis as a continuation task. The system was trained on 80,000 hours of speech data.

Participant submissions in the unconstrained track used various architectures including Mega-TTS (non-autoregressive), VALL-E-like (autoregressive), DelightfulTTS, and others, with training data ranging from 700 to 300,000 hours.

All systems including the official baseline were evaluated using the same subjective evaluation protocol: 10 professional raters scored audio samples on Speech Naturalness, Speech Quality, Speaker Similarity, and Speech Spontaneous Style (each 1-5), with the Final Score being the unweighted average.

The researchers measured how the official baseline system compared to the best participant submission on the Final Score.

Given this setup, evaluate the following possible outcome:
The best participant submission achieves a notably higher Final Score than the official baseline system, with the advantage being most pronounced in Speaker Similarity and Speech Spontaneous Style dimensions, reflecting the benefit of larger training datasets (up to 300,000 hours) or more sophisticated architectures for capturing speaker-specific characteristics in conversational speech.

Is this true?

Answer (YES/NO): NO